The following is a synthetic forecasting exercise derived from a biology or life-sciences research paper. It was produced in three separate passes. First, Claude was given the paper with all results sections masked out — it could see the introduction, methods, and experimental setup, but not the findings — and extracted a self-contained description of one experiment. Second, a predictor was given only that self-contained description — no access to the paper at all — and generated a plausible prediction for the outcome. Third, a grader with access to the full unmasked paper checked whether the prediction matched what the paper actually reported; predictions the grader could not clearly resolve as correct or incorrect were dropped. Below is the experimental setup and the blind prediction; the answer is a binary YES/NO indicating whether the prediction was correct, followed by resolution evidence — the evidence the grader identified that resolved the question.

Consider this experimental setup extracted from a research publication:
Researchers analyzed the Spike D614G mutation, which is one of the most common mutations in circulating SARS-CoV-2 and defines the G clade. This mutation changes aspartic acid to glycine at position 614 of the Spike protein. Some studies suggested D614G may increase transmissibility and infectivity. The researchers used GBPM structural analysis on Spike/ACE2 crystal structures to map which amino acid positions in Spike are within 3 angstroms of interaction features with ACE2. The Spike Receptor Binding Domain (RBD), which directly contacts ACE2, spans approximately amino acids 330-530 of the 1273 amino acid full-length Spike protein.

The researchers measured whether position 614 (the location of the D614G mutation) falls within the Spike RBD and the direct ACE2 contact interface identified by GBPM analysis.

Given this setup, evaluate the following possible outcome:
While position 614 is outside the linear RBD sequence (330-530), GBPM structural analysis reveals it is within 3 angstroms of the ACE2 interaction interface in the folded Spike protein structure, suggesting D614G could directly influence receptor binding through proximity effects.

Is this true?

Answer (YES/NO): NO